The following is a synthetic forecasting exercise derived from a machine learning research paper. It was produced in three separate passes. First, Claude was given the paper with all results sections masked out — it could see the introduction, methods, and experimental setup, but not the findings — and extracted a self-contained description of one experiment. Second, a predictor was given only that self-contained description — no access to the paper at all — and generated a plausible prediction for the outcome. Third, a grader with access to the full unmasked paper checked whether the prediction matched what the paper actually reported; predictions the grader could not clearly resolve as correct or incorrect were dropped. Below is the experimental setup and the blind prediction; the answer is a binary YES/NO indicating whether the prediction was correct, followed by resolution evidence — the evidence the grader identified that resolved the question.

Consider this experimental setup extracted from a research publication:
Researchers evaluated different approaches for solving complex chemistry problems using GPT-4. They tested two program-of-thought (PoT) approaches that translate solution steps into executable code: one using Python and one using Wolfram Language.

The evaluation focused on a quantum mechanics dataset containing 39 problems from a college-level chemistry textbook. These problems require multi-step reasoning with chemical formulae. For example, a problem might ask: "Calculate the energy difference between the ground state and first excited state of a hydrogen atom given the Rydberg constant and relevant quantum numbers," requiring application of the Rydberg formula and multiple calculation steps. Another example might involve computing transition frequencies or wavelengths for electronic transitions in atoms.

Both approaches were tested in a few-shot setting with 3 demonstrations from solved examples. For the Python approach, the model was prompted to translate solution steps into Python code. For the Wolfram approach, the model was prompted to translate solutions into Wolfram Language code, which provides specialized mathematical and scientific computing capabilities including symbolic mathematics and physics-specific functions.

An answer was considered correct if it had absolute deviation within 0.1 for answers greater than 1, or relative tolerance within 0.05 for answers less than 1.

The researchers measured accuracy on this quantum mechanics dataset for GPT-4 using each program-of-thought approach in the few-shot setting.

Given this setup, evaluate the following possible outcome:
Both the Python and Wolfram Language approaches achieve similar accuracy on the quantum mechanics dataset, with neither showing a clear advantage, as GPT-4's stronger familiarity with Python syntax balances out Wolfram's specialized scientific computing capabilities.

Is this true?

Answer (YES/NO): NO